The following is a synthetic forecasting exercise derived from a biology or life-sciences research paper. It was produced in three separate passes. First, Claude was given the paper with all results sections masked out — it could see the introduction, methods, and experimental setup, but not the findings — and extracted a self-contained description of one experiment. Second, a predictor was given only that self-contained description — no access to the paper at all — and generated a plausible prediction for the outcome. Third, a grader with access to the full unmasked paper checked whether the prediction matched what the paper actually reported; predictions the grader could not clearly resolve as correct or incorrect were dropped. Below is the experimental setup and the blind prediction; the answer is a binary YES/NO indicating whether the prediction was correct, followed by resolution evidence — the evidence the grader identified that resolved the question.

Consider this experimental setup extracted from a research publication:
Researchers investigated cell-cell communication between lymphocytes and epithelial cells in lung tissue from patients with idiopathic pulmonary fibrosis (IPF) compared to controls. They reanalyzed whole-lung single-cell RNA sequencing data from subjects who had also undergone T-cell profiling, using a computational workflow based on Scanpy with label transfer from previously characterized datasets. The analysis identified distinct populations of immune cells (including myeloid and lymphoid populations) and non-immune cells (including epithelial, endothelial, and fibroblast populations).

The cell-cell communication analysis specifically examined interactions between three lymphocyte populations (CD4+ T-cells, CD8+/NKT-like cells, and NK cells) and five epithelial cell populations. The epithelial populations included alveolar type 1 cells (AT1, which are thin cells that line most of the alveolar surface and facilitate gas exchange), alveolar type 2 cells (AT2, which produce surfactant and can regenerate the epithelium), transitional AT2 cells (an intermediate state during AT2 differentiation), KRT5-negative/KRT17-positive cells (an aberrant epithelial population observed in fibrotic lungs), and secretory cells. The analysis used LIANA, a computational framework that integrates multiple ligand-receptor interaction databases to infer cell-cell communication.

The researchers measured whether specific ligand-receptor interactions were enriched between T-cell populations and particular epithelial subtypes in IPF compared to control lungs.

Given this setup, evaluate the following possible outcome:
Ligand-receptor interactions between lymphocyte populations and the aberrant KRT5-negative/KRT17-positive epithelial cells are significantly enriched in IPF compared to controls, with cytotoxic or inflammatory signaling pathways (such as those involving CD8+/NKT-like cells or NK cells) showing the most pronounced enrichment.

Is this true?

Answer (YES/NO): NO